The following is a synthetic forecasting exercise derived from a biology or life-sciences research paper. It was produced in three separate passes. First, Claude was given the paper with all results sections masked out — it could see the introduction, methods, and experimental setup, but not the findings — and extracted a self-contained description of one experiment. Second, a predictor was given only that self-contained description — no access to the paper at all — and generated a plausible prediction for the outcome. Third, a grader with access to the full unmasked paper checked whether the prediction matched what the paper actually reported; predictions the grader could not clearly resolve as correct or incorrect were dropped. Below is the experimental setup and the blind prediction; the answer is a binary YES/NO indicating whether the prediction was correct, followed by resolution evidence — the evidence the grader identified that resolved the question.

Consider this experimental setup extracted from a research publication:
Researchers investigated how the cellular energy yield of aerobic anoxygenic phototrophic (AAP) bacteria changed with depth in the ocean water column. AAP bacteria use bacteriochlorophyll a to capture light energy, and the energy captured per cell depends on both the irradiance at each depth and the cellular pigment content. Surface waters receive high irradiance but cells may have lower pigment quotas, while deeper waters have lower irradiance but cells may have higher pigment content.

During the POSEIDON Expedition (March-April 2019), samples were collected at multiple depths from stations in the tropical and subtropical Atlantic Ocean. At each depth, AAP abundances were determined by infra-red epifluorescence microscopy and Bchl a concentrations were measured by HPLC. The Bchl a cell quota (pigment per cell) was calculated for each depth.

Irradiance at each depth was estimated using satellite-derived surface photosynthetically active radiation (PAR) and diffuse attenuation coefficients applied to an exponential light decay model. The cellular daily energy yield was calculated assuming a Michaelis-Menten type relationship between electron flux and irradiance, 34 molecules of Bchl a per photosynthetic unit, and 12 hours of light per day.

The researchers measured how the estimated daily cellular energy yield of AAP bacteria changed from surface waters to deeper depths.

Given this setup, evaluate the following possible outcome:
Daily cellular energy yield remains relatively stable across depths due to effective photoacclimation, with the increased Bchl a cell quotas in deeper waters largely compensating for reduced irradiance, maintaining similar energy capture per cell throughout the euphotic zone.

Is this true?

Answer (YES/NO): NO